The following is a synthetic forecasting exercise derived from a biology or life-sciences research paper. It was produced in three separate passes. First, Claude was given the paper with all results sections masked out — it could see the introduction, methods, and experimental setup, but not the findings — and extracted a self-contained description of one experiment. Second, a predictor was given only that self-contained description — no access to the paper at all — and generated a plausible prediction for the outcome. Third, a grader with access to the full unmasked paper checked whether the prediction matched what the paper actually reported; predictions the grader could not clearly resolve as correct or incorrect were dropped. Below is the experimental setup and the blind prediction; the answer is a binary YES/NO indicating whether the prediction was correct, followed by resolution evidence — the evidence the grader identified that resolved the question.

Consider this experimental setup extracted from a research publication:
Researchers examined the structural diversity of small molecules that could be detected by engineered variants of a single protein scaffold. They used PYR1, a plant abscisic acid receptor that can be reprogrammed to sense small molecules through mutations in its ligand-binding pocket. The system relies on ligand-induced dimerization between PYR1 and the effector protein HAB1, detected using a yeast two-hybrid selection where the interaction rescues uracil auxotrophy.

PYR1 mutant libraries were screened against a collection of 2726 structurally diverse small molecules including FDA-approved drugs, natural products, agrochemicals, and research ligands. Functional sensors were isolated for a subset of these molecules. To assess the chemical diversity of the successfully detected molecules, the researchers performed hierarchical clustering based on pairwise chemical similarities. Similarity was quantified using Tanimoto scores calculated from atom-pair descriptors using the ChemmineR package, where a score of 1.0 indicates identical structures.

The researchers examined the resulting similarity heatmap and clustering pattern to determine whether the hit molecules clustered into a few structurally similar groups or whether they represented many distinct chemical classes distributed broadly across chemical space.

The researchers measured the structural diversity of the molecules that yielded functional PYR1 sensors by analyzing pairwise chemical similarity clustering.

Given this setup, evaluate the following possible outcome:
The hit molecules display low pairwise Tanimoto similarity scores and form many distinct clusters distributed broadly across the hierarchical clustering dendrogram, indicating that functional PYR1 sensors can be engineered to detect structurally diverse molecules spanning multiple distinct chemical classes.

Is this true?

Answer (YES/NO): YES